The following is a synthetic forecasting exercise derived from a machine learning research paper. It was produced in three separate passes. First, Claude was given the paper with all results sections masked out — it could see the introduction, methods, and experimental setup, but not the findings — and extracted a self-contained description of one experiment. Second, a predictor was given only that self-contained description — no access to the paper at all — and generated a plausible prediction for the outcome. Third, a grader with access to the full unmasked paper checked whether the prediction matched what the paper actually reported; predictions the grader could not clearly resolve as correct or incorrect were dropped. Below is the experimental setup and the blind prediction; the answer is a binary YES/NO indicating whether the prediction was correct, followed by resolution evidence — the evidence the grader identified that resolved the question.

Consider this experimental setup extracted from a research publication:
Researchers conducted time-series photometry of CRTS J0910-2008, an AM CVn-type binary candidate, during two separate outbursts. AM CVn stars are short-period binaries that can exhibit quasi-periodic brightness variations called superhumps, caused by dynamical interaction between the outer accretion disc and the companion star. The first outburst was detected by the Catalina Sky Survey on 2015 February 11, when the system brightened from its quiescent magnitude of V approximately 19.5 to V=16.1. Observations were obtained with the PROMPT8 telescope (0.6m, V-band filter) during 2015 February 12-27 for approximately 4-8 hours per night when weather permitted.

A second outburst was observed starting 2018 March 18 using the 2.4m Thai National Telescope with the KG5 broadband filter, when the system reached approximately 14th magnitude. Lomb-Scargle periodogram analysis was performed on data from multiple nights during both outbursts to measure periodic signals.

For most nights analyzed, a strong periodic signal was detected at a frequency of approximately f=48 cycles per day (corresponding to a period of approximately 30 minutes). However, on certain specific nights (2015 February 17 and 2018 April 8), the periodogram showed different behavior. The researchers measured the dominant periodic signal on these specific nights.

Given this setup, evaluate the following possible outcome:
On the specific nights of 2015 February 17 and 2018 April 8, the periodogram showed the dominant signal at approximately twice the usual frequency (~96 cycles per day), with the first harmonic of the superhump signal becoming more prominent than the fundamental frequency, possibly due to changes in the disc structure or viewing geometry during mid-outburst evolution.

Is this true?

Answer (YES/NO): YES